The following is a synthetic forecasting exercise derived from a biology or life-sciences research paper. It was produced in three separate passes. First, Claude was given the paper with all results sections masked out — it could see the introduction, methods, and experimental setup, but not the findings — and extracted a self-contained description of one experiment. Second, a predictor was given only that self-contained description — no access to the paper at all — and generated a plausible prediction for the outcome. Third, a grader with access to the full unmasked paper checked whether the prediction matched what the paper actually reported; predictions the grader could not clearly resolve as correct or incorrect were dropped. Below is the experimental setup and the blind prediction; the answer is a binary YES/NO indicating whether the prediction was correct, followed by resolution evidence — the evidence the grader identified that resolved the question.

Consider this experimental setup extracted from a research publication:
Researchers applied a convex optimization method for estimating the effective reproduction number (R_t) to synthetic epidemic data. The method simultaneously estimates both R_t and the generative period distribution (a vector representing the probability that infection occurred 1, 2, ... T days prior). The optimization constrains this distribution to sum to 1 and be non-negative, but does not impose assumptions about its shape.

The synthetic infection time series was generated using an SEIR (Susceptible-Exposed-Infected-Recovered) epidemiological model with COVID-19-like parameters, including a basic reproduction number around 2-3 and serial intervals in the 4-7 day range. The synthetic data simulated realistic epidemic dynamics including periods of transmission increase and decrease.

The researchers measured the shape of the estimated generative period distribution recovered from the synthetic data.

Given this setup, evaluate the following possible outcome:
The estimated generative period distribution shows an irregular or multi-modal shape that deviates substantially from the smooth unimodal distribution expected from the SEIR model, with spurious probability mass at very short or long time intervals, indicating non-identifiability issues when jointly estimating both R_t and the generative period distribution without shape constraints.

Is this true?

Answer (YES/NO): NO